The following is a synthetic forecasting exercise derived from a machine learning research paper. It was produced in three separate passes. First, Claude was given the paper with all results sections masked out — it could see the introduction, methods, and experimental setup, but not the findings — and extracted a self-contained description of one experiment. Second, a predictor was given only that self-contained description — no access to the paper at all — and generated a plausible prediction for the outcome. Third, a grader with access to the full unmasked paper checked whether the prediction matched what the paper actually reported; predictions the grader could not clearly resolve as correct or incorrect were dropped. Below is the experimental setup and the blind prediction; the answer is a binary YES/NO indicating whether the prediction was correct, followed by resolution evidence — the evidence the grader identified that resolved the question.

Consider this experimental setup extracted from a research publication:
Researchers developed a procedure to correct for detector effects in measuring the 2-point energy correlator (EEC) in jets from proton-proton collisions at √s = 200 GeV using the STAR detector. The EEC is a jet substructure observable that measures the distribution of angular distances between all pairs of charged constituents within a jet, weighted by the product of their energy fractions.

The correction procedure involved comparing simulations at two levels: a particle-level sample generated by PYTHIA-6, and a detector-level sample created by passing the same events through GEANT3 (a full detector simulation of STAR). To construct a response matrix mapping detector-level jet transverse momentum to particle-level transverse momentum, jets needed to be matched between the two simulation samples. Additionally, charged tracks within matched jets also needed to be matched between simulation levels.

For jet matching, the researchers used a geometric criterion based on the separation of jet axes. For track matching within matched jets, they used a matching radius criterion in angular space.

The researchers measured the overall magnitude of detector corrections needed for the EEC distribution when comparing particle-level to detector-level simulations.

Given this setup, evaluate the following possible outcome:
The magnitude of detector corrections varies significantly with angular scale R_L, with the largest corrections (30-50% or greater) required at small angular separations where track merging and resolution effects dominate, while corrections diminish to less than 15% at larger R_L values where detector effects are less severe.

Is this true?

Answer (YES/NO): NO